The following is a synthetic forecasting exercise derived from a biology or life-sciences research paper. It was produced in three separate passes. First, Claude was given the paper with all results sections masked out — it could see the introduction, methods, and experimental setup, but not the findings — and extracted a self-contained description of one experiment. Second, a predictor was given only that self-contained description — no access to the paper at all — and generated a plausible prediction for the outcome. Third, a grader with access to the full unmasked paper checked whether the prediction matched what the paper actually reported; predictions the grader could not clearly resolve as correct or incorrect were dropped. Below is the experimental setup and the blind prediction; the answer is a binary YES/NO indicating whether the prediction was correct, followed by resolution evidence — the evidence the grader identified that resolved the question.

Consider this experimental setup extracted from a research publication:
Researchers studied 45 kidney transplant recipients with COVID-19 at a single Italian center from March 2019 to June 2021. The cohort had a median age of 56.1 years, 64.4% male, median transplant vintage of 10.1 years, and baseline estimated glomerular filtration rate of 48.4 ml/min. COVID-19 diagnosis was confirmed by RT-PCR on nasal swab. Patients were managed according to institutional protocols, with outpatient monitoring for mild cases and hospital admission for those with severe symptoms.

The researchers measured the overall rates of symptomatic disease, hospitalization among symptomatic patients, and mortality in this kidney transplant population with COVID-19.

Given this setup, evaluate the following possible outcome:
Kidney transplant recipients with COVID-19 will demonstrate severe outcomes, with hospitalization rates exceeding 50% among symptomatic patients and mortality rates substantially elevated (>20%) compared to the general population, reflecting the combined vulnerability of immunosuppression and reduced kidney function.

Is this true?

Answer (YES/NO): NO